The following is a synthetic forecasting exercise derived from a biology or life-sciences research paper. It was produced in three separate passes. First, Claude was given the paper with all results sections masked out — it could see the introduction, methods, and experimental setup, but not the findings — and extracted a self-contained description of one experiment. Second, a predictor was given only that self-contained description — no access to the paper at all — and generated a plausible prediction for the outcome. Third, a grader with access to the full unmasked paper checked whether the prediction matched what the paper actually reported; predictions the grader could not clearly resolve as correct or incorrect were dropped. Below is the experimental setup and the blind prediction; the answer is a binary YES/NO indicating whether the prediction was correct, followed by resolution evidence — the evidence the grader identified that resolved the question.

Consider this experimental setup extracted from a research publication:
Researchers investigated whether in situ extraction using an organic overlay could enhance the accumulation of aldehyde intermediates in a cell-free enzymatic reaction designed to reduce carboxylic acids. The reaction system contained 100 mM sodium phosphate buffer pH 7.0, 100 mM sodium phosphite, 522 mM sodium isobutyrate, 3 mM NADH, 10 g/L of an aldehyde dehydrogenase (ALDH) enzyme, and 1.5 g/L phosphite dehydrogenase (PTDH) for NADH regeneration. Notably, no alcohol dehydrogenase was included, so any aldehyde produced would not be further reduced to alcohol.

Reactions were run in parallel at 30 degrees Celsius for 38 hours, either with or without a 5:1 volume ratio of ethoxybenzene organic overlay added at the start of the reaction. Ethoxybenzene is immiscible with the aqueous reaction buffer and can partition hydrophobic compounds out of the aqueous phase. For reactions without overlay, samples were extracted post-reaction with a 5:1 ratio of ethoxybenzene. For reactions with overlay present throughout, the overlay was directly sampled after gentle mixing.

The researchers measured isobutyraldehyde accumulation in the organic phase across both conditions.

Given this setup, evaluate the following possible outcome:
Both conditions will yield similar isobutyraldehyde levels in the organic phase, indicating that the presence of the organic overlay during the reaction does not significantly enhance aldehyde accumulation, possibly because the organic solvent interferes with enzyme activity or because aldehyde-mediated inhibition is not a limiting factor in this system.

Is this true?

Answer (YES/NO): NO